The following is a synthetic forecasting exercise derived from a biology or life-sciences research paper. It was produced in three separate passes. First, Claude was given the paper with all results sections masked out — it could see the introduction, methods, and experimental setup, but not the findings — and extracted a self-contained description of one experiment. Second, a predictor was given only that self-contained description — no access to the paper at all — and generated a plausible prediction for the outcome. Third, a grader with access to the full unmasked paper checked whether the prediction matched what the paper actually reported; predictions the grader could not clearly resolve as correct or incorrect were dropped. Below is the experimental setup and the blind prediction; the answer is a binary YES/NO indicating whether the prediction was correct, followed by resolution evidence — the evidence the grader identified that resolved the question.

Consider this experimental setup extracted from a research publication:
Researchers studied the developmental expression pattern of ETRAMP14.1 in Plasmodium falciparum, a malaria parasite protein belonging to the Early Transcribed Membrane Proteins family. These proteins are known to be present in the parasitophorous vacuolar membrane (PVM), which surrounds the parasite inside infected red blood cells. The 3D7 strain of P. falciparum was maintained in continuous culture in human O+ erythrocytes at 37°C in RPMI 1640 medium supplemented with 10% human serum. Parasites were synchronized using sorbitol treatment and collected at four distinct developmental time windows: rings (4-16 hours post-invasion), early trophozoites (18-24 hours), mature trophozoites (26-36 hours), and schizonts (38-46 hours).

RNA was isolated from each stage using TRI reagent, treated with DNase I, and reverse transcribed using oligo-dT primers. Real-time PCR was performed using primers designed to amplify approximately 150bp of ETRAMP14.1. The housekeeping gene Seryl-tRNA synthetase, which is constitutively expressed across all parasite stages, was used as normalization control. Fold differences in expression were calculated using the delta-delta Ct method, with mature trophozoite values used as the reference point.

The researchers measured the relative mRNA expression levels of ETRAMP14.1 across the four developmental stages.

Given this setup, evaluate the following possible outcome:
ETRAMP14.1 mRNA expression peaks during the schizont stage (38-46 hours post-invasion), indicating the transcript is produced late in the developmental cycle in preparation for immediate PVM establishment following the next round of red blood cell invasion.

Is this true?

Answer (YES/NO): NO